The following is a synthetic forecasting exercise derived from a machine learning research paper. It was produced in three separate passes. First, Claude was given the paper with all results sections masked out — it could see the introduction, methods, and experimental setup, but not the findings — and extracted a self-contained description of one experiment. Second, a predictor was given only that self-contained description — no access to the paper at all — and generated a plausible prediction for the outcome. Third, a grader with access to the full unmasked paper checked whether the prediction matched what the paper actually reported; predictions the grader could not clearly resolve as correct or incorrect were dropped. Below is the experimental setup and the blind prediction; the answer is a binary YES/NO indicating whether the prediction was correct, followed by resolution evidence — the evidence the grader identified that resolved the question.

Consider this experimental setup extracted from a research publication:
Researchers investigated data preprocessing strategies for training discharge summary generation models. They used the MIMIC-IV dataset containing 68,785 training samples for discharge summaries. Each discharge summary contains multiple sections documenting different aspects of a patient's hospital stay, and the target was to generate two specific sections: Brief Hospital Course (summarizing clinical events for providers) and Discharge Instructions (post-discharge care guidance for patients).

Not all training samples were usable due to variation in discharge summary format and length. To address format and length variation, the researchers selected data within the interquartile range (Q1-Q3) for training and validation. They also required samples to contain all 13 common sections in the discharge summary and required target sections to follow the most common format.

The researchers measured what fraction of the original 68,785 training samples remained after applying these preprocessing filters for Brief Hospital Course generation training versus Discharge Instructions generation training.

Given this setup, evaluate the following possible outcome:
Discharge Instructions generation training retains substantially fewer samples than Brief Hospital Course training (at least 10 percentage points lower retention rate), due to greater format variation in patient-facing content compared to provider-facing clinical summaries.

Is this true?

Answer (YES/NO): NO